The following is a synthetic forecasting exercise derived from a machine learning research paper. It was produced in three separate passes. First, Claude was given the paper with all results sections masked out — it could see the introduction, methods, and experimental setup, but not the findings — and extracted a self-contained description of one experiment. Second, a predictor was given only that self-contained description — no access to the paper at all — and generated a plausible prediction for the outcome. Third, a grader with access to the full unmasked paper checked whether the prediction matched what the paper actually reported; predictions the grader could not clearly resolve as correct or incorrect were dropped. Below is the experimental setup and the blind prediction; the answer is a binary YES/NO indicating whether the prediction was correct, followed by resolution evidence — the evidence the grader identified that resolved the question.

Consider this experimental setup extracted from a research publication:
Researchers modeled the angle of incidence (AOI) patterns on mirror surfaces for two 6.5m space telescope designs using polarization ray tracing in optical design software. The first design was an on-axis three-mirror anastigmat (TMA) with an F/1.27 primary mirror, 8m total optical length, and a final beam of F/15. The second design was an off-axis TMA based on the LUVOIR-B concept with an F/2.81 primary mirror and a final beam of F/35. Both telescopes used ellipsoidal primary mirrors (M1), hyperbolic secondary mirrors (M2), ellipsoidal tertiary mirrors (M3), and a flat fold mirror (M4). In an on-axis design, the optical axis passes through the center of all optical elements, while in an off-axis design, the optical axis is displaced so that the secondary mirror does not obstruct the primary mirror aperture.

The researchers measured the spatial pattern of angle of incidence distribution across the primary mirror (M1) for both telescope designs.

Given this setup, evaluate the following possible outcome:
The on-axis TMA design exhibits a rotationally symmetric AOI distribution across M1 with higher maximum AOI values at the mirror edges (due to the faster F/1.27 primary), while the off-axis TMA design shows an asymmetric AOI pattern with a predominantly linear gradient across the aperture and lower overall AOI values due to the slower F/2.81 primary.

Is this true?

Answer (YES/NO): YES